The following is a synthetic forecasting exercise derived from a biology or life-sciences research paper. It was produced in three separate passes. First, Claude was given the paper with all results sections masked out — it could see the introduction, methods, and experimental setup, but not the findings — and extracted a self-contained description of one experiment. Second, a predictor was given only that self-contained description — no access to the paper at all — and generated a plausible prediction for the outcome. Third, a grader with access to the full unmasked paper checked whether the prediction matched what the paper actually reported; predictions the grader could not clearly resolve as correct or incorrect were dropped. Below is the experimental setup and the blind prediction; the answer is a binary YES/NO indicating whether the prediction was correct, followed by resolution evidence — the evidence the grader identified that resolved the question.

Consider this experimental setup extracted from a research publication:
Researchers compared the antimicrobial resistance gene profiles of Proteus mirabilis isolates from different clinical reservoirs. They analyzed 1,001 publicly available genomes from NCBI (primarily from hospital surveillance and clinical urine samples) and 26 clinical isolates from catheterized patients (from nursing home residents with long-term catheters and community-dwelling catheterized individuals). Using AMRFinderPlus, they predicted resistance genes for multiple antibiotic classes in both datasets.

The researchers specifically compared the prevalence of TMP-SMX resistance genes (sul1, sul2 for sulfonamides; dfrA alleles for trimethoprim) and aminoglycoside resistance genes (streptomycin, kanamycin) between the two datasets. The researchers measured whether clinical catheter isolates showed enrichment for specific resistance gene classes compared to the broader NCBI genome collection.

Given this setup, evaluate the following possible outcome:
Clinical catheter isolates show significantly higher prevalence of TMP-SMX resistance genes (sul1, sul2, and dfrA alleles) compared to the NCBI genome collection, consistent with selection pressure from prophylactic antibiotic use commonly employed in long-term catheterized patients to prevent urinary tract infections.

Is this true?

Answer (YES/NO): NO